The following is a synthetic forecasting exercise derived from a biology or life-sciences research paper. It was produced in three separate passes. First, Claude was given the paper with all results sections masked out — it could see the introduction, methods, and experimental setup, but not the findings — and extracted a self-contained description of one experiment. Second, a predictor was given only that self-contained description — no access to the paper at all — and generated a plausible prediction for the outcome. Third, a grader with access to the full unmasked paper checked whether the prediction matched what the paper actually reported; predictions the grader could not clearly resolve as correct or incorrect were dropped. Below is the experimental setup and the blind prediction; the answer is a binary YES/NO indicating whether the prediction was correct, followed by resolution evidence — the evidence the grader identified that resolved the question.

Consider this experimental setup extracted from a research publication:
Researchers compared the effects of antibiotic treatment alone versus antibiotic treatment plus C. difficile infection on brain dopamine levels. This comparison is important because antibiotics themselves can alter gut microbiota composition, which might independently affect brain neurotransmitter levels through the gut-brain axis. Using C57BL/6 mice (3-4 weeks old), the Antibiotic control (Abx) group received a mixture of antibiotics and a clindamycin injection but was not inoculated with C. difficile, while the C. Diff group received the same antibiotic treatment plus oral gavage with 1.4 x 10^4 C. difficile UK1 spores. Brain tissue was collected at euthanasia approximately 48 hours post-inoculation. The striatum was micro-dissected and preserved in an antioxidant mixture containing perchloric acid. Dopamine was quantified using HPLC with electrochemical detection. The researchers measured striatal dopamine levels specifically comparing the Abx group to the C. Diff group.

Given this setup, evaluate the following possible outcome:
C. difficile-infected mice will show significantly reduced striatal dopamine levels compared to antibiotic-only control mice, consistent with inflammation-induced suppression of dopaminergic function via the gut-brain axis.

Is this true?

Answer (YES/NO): NO